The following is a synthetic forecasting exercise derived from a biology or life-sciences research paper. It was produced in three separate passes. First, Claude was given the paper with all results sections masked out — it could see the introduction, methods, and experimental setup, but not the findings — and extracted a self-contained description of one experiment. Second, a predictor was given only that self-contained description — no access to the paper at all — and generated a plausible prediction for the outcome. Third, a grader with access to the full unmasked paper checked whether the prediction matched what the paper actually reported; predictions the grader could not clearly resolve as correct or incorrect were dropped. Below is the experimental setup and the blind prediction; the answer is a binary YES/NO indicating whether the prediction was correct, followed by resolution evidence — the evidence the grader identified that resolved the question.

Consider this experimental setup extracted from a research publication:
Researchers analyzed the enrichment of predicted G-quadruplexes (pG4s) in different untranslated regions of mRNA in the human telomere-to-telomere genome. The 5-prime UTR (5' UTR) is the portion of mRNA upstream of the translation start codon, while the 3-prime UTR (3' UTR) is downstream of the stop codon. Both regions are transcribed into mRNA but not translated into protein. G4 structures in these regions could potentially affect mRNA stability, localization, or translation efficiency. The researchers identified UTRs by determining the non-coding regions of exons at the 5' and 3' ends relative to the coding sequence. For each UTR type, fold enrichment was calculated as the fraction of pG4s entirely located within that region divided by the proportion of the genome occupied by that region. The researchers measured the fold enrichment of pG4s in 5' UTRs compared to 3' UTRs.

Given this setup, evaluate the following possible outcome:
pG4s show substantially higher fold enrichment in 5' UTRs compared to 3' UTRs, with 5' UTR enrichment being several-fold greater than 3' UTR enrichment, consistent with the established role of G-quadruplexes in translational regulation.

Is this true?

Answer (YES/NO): NO